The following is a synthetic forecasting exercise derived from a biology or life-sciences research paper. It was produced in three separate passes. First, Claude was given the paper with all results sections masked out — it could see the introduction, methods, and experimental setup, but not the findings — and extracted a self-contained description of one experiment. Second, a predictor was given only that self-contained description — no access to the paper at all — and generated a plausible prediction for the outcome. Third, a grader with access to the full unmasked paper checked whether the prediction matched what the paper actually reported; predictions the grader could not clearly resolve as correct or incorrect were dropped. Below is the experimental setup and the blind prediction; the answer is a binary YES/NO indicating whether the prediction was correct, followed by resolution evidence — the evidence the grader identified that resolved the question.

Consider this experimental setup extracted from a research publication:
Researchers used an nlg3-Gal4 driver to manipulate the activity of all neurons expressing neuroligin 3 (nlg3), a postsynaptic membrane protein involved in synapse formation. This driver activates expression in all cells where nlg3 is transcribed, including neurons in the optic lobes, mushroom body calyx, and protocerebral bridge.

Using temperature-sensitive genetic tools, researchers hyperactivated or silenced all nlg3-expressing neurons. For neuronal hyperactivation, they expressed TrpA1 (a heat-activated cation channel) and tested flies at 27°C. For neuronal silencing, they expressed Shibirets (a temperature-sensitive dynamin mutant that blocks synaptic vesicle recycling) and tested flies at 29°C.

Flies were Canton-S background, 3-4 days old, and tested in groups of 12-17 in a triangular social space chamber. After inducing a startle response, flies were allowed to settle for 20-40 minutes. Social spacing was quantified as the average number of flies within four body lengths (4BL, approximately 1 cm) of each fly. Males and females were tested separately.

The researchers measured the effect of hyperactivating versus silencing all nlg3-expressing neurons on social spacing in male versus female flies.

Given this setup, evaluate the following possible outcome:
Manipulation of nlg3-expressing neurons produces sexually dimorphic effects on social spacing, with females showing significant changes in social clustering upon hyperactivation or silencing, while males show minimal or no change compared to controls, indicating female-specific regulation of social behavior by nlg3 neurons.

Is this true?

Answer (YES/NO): NO